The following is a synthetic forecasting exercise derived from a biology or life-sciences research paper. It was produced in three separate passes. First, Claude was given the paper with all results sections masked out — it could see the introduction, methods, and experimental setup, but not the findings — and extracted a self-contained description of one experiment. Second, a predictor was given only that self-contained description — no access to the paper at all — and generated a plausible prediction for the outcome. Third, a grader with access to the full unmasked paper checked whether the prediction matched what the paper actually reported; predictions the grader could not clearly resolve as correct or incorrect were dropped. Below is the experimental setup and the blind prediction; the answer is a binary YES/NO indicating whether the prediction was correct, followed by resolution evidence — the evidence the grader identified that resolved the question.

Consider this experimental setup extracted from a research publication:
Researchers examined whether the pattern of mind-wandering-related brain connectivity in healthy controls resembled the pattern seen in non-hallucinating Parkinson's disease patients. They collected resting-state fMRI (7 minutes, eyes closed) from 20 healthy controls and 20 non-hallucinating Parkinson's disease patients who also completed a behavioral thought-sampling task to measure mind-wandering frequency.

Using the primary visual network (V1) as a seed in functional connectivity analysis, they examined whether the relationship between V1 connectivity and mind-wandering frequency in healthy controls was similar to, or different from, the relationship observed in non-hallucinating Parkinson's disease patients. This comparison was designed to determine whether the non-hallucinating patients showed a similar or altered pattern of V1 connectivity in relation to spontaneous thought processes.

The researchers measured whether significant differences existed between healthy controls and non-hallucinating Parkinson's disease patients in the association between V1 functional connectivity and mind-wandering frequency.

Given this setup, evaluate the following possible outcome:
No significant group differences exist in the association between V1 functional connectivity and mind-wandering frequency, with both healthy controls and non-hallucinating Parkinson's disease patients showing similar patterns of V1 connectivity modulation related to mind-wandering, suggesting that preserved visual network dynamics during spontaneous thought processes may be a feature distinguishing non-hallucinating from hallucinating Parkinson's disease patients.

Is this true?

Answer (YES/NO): NO